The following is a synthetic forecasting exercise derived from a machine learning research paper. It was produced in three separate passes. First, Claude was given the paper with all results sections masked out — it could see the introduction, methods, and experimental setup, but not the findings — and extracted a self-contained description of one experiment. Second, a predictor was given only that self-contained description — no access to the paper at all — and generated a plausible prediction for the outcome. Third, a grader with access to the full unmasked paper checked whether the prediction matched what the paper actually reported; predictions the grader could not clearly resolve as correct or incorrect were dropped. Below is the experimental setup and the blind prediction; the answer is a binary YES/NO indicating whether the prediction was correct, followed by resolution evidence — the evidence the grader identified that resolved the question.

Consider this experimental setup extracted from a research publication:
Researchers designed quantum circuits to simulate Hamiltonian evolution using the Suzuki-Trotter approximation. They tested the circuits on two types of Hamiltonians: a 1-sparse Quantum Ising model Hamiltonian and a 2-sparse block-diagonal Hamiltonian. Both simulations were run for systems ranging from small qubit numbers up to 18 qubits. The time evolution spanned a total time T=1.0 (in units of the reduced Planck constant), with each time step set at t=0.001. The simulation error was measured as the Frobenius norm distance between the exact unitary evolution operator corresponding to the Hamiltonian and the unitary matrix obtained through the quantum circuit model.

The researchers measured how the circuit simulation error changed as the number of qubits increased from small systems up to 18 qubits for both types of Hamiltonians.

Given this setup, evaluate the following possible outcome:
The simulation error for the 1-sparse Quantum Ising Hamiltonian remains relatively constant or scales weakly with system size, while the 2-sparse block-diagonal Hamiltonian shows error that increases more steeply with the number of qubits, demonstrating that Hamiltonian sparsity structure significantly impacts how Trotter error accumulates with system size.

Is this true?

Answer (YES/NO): NO